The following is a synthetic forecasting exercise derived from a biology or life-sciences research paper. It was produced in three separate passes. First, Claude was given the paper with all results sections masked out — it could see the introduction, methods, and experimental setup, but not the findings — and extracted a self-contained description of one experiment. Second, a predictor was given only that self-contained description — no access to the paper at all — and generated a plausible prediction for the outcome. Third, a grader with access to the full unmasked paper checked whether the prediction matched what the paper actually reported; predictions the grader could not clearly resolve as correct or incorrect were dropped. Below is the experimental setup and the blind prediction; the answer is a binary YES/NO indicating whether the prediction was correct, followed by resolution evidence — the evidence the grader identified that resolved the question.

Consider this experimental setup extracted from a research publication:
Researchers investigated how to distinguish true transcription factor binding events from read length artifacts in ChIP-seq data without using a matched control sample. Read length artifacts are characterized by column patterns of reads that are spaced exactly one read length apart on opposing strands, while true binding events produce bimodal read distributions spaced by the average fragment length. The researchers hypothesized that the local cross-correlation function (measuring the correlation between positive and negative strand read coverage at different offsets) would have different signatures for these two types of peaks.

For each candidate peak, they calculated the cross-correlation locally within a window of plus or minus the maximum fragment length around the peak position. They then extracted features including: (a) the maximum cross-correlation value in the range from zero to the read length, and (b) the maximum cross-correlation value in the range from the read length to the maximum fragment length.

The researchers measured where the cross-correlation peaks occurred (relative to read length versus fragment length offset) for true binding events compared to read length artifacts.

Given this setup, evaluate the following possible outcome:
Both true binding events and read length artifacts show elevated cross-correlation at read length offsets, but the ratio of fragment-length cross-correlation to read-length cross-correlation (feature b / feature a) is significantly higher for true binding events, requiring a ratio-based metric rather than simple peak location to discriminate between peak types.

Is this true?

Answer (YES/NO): NO